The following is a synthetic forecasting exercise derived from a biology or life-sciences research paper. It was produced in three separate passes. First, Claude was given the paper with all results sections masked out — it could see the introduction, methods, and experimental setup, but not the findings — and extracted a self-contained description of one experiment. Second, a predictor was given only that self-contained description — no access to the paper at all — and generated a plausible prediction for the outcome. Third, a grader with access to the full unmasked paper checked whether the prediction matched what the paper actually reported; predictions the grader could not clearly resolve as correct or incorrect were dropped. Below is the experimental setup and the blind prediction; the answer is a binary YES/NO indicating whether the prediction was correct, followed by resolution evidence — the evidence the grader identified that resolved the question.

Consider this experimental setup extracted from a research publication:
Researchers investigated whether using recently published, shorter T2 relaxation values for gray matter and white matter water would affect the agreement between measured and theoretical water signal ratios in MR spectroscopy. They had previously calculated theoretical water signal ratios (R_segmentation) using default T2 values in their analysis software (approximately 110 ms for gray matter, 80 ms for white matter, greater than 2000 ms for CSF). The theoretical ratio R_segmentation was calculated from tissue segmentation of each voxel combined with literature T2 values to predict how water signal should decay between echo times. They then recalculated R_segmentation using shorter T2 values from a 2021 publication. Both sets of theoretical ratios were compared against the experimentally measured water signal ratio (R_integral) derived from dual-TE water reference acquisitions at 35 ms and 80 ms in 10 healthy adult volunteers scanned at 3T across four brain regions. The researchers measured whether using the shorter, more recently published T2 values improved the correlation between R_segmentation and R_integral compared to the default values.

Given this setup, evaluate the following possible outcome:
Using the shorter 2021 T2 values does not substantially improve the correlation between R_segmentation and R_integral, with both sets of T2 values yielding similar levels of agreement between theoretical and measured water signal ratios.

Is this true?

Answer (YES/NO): NO